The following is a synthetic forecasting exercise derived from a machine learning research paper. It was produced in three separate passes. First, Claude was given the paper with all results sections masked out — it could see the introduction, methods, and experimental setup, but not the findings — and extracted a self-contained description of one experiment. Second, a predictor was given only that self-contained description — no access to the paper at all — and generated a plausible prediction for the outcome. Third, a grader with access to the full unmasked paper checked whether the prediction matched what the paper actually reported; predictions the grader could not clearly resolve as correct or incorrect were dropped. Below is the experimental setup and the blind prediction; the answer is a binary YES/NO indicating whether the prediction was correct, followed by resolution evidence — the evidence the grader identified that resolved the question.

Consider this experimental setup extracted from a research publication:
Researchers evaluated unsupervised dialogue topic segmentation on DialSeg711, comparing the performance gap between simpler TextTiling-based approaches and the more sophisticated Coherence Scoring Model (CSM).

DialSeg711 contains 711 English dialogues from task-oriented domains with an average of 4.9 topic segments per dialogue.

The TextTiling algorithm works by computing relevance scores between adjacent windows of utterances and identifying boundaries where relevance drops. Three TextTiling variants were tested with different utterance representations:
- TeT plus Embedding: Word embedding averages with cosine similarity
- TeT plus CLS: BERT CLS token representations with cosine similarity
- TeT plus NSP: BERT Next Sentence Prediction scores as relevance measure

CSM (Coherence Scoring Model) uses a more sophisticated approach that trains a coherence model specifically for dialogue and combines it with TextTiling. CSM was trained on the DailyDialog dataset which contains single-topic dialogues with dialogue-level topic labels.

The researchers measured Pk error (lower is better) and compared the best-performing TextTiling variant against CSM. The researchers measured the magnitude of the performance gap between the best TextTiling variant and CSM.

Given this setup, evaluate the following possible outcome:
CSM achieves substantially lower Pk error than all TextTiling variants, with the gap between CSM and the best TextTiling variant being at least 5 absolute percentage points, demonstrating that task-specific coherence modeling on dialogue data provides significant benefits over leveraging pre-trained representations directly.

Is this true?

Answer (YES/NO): YES